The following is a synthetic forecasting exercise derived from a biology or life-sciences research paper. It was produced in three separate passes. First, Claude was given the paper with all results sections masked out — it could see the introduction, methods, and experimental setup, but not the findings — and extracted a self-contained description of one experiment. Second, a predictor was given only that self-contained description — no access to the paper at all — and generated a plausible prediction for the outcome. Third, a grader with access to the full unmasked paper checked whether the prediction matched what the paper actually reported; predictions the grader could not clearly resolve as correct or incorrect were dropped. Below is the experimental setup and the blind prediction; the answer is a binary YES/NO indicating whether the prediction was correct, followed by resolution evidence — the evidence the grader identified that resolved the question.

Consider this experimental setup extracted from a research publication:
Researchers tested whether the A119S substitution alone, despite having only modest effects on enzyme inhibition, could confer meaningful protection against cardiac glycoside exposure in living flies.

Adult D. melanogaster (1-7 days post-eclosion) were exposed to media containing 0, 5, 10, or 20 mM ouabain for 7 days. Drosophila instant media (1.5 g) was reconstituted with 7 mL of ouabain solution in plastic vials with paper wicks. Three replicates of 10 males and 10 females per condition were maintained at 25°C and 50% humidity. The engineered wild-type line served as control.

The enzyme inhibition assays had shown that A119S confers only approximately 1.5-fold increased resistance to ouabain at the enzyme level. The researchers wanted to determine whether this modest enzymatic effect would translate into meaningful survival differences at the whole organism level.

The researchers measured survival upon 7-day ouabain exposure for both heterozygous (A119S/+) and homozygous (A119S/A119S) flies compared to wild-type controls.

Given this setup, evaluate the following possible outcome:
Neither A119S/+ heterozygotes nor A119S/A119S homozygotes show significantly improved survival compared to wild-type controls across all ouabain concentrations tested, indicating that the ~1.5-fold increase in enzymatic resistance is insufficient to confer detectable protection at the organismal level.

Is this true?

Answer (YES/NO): NO